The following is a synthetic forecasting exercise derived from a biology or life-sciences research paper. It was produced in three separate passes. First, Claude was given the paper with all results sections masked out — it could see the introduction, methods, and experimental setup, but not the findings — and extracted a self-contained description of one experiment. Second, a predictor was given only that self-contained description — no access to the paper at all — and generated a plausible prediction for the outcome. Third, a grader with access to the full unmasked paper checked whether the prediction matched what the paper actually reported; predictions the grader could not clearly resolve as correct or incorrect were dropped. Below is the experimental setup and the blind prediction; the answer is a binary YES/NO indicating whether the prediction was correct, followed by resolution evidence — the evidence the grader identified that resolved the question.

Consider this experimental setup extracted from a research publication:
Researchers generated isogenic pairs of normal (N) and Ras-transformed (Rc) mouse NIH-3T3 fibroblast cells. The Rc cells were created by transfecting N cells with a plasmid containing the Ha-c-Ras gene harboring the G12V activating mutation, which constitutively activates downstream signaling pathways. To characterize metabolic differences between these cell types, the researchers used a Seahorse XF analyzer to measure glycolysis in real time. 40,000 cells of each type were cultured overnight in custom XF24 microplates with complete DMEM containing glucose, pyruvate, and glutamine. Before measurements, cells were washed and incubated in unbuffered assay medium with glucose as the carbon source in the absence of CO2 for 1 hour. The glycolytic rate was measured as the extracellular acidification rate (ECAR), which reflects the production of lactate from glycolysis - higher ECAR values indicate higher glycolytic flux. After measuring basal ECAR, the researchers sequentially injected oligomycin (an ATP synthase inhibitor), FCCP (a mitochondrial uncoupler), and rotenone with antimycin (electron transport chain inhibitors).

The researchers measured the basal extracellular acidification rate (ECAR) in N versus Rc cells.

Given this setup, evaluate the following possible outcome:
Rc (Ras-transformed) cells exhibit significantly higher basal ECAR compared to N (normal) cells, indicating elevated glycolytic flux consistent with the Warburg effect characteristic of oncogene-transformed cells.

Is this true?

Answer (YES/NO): YES